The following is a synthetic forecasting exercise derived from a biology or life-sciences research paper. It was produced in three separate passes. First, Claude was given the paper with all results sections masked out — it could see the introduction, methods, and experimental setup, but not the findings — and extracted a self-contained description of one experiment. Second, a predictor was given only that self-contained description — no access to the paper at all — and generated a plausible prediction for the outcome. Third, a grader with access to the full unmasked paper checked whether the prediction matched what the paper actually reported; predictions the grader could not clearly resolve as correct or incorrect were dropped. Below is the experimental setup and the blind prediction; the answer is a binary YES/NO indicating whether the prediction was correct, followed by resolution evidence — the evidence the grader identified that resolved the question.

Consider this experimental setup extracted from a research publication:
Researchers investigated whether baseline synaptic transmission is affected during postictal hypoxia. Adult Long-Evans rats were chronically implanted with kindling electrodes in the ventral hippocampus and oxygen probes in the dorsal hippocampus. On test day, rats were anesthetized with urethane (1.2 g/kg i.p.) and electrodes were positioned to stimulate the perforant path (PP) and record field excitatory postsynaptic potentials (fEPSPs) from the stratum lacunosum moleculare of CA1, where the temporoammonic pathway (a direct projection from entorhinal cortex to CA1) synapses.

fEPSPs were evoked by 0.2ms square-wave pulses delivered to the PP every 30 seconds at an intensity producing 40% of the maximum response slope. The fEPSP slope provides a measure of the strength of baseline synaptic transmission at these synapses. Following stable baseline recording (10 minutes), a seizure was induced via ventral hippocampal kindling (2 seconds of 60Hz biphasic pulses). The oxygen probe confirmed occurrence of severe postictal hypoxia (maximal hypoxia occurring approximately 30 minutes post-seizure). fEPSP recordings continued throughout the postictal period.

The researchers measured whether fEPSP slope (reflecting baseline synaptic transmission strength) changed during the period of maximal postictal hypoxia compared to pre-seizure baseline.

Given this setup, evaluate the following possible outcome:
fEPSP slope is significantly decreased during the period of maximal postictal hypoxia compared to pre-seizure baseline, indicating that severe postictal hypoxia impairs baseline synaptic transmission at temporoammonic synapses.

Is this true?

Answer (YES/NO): NO